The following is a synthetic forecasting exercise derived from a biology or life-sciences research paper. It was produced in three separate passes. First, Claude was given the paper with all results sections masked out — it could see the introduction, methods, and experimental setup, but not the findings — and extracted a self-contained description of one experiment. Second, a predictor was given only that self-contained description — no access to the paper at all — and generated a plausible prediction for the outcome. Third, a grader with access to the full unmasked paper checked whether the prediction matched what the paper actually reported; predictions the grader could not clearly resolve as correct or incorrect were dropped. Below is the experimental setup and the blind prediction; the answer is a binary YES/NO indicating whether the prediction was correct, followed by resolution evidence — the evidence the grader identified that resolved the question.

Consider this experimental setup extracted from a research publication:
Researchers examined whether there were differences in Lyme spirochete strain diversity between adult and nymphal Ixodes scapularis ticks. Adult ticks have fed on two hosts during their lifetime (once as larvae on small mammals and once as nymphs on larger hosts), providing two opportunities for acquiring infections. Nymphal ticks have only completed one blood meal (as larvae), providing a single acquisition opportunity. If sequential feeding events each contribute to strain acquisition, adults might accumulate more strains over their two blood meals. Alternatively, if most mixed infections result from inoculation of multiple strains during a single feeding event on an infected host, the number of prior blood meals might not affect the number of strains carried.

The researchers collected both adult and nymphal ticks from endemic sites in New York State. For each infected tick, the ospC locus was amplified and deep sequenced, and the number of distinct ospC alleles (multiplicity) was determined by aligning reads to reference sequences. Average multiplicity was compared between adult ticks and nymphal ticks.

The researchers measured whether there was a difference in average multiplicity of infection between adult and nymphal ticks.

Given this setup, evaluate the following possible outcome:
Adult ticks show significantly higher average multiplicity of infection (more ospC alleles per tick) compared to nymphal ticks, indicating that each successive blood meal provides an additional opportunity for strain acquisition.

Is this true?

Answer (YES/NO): NO